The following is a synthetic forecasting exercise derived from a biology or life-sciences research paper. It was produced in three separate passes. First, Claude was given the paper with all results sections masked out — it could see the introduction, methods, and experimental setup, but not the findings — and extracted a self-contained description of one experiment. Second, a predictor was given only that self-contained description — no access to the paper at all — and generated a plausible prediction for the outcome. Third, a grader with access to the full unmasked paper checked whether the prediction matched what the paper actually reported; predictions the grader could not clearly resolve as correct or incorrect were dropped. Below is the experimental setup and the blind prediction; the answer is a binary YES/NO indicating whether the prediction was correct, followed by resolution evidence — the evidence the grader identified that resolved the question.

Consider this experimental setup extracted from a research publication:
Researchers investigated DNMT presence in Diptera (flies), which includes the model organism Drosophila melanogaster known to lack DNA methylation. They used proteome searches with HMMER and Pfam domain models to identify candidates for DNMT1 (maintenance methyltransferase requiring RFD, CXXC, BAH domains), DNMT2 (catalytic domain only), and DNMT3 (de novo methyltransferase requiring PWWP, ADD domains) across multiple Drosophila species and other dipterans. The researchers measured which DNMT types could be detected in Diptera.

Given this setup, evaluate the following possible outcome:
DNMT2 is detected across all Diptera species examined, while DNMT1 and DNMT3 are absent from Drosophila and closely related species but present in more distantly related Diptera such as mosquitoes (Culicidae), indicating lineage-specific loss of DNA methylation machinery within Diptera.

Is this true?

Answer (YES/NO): NO